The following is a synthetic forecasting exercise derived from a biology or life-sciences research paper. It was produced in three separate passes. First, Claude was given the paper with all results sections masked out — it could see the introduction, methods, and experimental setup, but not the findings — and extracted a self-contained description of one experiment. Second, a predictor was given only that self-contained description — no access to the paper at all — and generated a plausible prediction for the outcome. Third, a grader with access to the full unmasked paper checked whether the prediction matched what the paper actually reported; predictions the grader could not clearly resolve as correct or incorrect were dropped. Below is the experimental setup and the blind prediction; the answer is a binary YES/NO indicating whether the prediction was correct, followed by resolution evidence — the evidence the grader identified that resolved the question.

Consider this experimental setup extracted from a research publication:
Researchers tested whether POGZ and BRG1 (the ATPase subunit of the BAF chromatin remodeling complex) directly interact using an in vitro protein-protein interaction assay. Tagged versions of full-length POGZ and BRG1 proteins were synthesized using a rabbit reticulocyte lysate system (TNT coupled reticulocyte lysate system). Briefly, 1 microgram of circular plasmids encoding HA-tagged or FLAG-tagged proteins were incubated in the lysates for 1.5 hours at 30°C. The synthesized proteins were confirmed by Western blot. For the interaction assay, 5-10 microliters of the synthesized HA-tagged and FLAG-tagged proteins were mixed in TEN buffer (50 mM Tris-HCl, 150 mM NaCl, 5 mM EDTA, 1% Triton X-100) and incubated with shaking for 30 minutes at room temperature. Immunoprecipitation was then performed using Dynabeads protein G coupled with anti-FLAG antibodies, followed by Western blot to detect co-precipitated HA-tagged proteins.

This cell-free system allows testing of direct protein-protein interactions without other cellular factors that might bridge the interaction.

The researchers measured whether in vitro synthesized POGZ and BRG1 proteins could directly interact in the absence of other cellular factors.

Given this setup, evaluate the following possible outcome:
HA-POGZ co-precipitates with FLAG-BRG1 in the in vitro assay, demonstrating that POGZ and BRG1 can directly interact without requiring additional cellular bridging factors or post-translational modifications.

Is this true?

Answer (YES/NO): YES